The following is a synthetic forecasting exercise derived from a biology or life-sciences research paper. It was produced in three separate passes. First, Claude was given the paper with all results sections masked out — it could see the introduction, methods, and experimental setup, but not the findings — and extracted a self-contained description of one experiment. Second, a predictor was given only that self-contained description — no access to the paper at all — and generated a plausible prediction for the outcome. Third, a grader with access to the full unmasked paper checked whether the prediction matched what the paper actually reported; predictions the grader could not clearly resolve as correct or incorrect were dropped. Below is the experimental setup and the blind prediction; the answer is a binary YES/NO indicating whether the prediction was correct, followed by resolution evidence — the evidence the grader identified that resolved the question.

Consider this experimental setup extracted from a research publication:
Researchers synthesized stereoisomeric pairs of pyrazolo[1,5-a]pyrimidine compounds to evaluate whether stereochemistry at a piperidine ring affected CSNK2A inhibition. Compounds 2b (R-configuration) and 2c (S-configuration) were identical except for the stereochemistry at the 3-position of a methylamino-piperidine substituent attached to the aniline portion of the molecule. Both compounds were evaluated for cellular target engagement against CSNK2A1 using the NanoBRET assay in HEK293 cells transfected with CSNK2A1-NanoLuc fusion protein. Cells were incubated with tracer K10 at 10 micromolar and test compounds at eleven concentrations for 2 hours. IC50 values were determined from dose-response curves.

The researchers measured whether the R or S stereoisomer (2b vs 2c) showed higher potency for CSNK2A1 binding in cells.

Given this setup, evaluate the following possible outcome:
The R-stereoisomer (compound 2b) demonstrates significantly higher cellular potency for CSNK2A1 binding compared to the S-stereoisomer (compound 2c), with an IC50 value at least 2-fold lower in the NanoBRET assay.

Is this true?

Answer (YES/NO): NO